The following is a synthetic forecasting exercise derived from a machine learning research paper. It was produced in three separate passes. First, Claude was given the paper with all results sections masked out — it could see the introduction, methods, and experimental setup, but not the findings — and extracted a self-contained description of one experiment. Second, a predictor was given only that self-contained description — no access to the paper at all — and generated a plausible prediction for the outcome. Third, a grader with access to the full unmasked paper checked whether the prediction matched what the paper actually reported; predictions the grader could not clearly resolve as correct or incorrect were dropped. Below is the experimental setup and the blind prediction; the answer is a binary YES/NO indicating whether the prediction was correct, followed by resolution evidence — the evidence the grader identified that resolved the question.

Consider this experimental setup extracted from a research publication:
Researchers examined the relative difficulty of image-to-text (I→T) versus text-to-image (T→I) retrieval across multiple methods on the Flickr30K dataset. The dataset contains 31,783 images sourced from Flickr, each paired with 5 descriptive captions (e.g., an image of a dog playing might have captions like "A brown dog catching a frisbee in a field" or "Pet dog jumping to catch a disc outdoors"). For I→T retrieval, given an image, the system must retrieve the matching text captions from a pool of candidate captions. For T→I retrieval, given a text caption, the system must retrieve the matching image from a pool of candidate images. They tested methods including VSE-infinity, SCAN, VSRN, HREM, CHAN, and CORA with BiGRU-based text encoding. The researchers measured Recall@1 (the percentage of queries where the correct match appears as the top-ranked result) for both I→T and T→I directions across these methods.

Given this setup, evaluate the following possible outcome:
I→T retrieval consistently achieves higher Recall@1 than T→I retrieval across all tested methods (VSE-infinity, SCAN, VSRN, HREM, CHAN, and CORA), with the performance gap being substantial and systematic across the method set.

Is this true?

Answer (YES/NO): YES